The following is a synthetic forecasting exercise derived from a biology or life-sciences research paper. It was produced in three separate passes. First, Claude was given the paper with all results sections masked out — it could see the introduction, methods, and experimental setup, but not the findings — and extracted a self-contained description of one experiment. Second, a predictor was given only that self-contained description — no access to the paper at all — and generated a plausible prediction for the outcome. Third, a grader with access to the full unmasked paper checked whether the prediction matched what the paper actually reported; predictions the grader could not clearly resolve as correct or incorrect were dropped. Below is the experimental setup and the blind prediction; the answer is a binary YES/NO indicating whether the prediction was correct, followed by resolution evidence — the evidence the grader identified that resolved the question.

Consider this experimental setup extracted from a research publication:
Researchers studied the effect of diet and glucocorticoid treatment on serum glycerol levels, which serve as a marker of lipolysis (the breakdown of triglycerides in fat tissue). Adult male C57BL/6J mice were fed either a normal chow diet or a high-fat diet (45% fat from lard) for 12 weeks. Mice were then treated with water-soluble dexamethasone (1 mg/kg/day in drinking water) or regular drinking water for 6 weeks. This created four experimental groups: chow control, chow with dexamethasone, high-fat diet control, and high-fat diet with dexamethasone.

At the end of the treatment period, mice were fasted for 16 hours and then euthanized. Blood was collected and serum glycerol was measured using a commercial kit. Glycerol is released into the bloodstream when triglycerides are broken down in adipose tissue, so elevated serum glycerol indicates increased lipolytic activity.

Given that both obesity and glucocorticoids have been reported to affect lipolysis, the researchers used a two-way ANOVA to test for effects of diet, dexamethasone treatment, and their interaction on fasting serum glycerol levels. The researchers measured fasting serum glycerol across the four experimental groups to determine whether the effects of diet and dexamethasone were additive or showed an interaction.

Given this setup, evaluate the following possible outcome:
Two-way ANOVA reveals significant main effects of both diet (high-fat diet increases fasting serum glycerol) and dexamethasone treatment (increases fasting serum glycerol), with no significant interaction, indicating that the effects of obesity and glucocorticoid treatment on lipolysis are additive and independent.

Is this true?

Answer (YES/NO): NO